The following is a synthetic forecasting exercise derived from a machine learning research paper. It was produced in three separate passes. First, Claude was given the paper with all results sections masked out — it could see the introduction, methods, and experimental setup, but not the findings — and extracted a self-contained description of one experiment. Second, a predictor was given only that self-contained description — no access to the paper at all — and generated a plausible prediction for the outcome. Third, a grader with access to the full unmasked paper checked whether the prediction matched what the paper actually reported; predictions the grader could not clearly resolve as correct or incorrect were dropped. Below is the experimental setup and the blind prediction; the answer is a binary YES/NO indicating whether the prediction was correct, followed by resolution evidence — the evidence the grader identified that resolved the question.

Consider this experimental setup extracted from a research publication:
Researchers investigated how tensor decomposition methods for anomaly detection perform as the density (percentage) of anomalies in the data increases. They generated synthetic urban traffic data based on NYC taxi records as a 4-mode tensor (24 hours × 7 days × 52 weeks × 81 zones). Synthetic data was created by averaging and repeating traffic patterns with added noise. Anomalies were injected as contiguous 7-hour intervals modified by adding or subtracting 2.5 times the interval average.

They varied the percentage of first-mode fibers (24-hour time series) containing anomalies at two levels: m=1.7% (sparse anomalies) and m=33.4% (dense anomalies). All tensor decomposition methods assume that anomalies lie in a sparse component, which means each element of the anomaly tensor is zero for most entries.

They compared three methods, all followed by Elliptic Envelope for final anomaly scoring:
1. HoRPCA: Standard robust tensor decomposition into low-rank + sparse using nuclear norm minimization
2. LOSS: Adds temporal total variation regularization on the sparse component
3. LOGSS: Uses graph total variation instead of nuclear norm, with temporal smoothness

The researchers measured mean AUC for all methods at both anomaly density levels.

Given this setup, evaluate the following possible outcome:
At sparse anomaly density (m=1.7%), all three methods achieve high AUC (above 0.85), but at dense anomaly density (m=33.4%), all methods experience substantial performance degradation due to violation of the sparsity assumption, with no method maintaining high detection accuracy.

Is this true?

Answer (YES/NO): NO